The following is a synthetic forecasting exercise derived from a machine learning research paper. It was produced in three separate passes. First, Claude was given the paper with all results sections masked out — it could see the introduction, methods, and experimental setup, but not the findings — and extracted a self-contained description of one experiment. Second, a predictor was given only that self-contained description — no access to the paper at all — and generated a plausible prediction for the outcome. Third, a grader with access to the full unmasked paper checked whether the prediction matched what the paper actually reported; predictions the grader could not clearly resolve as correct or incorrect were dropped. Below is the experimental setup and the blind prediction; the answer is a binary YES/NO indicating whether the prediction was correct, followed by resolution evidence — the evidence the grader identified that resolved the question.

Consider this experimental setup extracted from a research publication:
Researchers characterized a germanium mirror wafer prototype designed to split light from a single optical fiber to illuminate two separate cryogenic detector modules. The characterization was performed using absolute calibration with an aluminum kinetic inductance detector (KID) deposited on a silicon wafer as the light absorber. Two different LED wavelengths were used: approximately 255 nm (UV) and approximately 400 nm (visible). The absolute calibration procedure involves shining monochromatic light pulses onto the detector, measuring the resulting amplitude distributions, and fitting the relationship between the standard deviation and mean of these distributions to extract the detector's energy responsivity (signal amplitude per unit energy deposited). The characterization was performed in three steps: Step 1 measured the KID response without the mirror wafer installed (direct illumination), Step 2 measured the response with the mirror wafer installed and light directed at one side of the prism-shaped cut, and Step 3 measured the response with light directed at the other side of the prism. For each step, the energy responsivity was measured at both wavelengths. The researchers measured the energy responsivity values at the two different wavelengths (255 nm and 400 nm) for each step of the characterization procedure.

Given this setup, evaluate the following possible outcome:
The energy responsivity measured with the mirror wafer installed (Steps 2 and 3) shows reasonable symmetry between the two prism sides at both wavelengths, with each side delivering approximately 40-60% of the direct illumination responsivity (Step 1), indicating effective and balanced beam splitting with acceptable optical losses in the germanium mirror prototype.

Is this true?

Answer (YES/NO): NO